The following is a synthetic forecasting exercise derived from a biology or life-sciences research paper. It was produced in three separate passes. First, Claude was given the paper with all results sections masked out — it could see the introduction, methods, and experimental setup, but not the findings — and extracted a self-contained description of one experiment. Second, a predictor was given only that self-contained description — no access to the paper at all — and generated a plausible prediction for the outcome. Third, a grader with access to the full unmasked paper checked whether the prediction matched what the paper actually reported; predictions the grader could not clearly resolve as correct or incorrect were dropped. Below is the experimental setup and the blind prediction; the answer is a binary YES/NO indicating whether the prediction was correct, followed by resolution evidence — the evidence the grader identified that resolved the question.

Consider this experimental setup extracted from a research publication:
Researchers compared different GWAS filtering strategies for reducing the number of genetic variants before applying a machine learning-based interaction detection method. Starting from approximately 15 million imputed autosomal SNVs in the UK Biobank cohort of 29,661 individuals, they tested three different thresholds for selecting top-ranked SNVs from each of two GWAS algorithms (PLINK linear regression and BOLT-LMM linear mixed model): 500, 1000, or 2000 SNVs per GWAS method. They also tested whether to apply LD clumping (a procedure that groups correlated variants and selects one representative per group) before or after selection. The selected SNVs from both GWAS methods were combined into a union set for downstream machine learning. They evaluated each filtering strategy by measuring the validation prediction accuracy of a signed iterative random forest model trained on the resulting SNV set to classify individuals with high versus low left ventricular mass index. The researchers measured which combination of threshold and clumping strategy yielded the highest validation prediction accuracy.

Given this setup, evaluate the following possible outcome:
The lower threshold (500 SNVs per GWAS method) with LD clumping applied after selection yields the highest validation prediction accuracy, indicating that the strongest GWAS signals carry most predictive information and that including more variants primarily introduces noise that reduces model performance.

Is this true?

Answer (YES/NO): NO